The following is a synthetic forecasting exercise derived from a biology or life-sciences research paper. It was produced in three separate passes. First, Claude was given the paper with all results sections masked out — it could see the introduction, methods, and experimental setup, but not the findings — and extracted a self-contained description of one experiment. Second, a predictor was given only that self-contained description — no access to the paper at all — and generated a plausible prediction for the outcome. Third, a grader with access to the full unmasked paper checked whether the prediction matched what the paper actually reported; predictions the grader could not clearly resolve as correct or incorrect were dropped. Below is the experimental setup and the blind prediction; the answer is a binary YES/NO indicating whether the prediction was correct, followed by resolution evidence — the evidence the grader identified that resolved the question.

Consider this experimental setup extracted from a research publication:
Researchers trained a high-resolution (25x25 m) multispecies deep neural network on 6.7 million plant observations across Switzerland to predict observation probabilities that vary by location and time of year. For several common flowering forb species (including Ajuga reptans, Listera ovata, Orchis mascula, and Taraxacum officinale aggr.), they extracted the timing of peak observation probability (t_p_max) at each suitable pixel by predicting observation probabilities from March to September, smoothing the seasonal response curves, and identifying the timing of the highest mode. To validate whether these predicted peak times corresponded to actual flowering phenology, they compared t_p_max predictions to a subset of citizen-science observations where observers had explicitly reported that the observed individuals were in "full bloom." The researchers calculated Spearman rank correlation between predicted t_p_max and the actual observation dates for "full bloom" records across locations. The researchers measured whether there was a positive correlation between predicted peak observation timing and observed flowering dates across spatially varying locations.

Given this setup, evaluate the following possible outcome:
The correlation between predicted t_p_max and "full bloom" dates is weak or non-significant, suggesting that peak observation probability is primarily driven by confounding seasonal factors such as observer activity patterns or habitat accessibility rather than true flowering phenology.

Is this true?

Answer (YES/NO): NO